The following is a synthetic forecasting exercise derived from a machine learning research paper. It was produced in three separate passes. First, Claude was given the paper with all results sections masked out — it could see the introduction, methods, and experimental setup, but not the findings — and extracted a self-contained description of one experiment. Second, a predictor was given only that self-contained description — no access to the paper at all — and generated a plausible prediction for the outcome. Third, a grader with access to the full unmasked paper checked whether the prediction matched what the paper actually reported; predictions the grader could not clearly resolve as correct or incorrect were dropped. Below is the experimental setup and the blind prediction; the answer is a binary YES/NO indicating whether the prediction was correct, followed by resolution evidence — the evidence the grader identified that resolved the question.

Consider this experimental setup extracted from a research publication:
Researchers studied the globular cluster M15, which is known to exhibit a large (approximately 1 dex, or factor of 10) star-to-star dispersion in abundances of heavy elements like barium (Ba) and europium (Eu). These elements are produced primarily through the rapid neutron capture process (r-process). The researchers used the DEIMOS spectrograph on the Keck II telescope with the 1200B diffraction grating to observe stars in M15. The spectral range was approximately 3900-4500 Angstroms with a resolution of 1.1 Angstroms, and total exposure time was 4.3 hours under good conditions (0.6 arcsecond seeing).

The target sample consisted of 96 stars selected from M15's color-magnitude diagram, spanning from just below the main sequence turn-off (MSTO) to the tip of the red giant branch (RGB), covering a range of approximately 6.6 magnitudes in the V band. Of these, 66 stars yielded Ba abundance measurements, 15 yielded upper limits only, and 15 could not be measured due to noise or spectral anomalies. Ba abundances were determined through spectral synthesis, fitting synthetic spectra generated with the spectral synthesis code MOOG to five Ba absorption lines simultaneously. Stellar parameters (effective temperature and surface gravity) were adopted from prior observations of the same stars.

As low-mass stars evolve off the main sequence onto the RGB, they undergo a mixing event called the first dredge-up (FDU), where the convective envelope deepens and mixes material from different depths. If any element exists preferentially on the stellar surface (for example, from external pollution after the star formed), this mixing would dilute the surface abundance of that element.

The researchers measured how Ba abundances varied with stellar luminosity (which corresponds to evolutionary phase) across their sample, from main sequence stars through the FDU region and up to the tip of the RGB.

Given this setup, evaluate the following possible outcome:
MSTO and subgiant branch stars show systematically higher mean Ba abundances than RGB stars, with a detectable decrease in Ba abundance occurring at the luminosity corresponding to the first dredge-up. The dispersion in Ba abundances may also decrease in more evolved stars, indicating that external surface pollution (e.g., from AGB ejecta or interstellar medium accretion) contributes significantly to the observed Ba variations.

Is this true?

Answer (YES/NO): NO